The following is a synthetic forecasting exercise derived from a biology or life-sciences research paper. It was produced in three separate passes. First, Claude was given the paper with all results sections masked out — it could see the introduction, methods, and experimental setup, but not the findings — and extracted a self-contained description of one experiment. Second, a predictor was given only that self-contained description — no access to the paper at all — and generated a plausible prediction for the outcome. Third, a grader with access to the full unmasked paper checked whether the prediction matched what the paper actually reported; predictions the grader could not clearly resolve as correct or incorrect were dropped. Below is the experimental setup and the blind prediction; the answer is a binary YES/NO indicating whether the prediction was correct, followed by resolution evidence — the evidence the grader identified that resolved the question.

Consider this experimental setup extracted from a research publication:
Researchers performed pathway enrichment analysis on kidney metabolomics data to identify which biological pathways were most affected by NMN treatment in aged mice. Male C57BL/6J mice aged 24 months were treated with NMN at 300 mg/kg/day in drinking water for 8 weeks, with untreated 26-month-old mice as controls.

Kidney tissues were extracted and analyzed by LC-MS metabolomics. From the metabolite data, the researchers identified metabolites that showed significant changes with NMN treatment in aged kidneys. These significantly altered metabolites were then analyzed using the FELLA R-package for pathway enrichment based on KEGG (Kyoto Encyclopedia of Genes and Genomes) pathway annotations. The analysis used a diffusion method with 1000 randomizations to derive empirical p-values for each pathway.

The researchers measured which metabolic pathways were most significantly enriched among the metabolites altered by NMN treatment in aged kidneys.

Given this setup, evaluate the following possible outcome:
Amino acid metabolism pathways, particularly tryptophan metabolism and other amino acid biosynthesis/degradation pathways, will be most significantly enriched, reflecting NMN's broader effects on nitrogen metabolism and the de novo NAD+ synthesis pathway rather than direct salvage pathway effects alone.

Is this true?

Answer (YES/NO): NO